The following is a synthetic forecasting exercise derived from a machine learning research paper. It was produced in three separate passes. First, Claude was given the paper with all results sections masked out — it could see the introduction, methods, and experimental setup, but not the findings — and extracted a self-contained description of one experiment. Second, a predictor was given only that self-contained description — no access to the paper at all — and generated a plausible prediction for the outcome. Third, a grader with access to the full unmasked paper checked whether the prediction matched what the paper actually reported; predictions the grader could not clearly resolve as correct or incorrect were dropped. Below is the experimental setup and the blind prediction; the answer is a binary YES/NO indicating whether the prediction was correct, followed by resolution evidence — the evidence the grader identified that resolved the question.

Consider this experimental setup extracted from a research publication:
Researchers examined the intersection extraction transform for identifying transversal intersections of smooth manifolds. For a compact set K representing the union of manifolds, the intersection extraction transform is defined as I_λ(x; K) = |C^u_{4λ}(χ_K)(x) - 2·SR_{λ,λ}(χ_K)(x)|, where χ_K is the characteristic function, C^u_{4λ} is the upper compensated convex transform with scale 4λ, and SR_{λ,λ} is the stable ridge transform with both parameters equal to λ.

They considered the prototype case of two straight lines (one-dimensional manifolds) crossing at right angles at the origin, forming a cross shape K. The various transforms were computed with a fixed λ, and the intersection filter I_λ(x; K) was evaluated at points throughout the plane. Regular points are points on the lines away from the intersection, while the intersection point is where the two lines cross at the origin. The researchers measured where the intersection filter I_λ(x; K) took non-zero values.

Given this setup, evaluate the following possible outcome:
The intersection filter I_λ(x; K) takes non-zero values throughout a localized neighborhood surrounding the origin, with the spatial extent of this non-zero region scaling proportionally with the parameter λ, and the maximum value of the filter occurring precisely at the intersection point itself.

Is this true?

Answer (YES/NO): NO